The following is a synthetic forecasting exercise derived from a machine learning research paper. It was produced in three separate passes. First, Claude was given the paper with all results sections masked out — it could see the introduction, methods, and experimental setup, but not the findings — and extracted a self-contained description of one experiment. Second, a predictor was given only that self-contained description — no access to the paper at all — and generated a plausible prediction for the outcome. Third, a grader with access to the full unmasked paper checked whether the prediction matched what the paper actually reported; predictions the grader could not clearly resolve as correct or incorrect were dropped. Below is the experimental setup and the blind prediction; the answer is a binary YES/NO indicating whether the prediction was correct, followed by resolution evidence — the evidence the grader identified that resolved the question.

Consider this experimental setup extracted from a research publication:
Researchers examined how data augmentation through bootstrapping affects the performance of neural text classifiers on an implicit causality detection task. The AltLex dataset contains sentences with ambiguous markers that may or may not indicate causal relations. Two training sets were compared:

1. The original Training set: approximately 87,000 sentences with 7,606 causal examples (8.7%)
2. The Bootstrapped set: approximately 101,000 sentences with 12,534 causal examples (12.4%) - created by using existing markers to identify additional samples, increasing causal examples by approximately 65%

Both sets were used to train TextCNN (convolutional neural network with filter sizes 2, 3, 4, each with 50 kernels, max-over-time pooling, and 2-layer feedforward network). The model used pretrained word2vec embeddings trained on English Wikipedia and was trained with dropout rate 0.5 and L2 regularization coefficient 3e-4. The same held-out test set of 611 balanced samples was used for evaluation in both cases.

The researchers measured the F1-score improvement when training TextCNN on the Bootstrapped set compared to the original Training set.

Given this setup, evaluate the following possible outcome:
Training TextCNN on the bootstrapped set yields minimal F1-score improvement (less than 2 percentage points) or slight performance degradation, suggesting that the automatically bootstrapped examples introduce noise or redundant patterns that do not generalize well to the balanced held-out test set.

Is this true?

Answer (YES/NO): NO